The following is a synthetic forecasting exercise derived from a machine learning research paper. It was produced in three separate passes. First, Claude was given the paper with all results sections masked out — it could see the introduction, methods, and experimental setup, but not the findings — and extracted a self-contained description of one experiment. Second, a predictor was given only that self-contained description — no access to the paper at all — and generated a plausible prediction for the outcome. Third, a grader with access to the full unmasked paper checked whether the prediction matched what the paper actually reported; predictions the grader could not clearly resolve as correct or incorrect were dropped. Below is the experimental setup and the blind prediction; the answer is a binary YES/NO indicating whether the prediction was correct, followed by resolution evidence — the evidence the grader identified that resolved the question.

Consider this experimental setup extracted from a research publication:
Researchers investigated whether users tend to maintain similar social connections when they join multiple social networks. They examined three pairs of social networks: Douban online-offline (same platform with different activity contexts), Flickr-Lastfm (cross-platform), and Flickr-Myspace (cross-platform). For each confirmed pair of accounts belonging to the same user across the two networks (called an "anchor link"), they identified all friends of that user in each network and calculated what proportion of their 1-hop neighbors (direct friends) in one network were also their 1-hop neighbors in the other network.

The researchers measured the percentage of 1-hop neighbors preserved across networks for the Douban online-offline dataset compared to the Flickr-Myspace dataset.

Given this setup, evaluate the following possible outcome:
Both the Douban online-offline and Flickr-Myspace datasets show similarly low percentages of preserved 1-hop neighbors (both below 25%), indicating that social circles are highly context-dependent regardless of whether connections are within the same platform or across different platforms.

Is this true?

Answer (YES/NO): NO